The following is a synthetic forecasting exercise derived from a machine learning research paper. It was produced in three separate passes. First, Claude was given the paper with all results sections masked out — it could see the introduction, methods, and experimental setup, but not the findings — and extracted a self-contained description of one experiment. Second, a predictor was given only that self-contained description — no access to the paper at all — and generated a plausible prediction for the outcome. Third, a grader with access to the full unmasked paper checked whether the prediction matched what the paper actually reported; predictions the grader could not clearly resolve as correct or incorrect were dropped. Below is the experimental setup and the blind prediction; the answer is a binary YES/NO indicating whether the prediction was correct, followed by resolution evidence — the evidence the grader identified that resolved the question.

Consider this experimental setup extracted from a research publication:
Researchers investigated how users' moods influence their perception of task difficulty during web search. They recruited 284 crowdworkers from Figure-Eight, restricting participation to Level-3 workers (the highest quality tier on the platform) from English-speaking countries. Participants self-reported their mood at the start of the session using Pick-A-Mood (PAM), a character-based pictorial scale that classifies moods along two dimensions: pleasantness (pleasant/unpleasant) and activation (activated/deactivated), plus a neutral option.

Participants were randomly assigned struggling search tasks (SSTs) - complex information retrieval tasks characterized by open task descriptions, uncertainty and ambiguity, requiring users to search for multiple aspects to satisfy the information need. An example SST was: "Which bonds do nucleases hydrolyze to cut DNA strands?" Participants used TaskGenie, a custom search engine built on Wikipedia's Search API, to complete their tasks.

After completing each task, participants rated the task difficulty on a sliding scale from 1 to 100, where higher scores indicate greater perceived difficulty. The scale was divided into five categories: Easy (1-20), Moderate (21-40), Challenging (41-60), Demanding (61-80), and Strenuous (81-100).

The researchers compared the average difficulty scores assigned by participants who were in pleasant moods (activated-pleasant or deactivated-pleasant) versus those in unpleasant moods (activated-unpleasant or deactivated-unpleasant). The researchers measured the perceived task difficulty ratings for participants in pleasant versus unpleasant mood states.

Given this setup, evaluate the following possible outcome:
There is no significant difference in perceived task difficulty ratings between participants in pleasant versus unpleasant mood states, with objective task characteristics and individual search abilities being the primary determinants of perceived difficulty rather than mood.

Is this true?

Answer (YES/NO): NO